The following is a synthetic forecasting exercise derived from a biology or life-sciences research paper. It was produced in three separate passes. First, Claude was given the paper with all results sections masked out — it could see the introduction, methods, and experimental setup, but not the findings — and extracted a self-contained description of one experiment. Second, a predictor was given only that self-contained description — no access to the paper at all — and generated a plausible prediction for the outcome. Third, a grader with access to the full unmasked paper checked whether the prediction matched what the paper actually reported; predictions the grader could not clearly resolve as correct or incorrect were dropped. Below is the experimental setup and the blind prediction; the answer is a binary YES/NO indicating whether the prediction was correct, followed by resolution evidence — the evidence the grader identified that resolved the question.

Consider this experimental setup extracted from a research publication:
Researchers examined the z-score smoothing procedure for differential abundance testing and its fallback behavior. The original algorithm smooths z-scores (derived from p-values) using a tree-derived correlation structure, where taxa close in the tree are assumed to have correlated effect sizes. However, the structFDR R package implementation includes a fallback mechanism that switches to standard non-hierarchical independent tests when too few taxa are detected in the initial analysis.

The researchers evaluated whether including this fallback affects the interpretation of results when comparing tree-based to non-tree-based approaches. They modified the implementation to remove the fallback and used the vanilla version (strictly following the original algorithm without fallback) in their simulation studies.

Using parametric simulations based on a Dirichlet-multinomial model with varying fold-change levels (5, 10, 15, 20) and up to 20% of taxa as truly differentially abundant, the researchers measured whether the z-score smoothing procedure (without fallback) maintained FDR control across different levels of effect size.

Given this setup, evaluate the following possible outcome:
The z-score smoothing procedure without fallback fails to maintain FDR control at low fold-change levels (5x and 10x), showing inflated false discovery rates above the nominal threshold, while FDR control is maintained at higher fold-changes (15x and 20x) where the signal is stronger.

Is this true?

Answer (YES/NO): NO